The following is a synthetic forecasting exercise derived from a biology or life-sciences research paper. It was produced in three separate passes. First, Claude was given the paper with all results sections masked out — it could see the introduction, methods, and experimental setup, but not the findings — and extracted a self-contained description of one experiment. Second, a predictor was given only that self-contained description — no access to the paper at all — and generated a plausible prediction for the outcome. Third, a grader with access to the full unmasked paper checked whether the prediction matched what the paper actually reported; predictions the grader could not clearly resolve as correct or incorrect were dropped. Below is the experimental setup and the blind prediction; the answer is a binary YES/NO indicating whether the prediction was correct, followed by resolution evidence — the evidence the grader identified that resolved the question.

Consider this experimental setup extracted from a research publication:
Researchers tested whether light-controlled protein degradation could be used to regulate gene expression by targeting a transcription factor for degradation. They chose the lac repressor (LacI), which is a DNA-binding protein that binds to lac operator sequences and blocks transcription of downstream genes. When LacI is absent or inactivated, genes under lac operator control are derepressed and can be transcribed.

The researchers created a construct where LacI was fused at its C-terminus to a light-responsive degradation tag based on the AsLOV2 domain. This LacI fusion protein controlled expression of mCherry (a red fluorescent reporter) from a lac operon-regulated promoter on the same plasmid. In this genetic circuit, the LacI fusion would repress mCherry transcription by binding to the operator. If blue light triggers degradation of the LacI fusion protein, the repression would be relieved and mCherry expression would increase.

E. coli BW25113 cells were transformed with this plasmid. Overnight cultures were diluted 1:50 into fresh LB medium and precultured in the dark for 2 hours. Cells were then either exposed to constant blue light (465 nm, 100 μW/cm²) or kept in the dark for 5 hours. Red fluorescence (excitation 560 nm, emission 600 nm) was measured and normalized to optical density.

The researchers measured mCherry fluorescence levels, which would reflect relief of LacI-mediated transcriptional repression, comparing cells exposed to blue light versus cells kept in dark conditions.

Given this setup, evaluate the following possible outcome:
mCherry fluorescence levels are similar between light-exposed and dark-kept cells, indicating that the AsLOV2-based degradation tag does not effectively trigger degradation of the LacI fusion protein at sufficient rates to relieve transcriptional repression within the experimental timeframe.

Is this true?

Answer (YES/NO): NO